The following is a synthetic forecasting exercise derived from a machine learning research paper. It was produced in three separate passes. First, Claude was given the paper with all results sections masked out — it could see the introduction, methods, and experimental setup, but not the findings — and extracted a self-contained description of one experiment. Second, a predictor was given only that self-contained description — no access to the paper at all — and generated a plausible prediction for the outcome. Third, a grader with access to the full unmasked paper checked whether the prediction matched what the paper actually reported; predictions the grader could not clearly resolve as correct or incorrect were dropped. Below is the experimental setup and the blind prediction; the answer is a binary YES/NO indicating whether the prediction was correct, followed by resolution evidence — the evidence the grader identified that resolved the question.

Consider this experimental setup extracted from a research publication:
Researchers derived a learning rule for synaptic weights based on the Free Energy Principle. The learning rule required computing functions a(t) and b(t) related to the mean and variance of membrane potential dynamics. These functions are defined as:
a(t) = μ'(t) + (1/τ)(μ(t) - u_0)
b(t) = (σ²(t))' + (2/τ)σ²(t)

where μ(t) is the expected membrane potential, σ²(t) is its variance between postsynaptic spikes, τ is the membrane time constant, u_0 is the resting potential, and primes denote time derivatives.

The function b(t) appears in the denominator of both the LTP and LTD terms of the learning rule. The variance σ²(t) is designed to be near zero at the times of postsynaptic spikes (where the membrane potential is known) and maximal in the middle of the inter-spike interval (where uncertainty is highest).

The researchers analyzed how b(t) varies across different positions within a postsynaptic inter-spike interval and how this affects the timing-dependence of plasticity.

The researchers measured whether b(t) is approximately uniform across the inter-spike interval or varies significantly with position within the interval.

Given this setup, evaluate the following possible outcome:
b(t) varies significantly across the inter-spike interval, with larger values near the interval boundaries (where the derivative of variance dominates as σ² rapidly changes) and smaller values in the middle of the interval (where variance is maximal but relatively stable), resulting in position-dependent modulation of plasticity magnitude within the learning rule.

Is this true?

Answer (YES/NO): NO